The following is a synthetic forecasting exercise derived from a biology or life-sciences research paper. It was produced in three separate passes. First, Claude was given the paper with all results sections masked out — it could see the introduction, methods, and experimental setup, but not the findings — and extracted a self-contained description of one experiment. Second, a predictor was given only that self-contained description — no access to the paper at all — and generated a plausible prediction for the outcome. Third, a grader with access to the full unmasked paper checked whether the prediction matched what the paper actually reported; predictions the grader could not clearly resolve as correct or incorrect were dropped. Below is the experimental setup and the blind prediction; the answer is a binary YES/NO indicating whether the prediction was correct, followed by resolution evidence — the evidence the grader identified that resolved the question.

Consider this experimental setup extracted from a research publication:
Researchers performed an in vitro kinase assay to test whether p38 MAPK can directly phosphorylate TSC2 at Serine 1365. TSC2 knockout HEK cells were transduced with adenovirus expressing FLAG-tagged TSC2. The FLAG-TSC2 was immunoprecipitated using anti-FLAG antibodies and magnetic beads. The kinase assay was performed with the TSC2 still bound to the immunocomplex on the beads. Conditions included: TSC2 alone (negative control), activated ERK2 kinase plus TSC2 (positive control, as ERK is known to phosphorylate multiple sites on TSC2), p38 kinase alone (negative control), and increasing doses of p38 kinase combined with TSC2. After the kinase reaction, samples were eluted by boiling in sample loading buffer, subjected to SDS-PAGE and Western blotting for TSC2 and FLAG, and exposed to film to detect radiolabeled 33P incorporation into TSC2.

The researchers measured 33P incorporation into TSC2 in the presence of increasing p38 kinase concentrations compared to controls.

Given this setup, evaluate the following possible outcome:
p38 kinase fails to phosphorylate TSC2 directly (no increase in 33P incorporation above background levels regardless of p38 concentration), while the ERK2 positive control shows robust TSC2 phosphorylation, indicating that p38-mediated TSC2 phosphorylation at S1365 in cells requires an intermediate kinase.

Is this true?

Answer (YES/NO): NO